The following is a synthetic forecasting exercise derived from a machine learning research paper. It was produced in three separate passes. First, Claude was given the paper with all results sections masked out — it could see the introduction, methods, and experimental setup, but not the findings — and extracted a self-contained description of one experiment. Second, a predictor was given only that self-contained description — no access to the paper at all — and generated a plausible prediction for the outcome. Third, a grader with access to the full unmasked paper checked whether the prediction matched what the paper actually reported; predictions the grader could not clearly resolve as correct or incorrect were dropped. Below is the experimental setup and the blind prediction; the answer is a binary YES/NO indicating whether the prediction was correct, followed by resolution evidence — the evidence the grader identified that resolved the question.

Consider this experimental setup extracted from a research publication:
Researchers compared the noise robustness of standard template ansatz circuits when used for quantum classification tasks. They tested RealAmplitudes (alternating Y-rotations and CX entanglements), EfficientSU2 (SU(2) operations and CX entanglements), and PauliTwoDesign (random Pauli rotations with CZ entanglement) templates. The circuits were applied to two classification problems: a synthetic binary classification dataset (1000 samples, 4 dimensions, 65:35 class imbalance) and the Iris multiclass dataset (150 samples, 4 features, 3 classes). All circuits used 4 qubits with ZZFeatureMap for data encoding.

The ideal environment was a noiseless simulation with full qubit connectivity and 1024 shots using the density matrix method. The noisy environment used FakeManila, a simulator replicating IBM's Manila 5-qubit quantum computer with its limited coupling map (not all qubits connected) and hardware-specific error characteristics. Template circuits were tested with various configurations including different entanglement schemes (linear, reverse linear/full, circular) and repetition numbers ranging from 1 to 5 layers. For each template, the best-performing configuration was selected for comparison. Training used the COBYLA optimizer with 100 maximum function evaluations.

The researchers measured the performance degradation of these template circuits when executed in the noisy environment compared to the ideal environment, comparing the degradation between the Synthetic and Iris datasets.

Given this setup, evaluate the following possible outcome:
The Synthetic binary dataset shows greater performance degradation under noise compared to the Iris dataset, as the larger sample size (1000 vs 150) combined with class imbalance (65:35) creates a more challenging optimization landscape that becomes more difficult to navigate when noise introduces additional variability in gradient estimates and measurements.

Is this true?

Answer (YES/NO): NO